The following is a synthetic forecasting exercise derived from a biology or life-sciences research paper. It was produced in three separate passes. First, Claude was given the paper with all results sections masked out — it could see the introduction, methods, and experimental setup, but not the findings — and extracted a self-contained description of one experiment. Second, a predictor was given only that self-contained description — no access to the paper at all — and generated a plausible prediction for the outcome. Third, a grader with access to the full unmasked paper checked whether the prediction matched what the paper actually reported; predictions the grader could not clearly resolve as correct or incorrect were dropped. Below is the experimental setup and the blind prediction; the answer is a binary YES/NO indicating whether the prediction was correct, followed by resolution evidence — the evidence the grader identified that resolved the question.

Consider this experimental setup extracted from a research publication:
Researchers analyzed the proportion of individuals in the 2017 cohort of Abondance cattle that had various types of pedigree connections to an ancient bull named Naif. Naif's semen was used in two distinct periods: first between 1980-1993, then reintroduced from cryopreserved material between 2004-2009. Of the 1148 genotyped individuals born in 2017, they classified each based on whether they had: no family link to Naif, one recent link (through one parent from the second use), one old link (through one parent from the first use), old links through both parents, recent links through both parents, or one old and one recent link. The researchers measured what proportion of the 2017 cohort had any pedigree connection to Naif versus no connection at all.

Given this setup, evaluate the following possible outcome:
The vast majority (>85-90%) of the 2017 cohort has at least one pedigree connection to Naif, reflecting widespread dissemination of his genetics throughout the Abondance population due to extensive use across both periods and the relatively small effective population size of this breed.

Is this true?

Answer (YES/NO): YES